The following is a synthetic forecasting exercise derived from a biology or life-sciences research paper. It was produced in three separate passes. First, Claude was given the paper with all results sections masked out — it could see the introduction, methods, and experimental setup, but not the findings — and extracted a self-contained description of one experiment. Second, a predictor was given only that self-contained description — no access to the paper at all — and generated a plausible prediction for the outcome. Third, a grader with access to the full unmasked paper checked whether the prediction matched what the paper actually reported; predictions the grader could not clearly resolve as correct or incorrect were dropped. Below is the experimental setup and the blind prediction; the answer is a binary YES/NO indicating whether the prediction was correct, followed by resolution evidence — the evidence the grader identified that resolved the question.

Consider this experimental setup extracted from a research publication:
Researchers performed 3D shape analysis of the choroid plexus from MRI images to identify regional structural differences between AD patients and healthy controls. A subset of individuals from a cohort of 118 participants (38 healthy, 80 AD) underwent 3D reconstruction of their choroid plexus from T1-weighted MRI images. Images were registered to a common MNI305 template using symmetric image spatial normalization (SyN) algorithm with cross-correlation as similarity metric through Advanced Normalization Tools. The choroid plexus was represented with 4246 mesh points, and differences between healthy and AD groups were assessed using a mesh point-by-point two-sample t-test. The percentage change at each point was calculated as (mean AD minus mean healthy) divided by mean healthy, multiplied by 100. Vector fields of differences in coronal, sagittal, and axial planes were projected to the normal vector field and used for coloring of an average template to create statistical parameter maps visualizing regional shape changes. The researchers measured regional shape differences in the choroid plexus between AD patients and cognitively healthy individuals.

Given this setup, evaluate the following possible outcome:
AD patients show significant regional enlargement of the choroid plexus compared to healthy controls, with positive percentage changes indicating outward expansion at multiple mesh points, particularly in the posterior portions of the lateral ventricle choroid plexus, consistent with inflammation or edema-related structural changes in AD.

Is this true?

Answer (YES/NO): NO